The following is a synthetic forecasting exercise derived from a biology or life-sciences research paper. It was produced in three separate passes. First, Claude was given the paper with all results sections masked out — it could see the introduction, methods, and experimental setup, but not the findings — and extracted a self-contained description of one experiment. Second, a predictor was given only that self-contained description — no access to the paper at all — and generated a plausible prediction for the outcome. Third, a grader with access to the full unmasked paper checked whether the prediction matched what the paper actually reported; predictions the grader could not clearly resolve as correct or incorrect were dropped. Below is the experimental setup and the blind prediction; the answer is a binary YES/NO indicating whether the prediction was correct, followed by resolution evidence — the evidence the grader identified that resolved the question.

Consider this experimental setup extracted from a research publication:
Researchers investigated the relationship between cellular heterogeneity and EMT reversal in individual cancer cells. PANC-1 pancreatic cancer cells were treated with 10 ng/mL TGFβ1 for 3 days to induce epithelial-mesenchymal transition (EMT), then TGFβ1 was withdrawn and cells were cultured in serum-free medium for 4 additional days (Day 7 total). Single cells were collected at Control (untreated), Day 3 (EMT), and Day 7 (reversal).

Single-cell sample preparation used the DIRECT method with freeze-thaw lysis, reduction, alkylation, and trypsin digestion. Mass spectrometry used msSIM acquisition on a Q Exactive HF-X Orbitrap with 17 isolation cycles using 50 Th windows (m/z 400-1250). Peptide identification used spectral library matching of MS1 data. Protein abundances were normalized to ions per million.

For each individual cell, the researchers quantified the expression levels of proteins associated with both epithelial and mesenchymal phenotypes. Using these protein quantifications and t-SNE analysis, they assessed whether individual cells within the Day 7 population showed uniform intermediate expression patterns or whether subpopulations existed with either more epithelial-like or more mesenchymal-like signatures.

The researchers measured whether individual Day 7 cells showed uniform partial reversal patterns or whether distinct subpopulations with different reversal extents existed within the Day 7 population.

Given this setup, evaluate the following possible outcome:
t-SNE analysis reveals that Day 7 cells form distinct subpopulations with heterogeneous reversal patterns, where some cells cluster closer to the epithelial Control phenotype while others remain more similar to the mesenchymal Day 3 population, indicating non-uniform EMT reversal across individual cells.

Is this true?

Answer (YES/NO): YES